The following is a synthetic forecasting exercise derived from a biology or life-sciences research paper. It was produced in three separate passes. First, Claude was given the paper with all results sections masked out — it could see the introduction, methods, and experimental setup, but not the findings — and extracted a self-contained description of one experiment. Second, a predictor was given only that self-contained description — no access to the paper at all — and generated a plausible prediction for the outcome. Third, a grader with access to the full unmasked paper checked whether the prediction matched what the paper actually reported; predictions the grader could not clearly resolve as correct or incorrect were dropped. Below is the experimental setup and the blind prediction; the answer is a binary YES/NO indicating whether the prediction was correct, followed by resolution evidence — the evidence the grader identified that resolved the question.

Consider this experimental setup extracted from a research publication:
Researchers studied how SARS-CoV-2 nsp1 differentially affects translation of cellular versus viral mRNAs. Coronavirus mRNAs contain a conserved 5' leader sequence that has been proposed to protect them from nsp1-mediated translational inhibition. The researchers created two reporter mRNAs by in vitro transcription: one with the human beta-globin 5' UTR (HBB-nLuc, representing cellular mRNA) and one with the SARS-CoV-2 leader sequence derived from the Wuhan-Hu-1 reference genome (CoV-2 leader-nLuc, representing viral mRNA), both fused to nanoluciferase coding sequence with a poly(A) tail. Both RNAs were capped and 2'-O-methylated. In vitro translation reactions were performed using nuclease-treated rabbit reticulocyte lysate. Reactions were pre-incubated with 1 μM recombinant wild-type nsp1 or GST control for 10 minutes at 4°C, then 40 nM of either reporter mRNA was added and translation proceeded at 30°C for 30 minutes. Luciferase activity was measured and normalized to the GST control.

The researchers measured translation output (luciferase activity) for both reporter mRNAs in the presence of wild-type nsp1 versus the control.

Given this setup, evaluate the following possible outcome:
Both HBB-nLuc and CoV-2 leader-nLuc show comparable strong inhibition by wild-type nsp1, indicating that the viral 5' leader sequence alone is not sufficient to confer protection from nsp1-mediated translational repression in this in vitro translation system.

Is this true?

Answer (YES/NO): NO